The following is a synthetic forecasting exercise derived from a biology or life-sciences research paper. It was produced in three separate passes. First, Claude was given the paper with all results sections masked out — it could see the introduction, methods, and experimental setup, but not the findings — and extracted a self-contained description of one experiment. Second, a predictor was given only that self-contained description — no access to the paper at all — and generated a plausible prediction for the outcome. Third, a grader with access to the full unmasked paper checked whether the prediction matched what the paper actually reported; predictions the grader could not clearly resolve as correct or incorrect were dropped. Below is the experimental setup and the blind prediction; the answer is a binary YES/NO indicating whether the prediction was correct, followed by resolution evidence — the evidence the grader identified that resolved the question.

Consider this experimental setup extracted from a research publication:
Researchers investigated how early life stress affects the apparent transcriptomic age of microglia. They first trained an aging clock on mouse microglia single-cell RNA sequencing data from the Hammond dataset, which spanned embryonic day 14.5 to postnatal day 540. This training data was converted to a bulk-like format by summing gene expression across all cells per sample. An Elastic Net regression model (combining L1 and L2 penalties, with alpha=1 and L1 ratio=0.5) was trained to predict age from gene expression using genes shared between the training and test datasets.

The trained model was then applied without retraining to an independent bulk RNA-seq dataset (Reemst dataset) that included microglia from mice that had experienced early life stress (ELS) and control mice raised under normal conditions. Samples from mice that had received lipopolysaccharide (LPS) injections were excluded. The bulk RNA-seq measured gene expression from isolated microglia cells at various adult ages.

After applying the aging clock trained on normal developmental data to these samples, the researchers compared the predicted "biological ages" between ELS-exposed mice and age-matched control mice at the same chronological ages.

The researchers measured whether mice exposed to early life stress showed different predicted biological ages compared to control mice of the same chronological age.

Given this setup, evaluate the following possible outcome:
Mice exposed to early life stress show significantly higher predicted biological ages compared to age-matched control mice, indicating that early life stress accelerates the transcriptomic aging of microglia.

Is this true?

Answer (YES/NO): NO